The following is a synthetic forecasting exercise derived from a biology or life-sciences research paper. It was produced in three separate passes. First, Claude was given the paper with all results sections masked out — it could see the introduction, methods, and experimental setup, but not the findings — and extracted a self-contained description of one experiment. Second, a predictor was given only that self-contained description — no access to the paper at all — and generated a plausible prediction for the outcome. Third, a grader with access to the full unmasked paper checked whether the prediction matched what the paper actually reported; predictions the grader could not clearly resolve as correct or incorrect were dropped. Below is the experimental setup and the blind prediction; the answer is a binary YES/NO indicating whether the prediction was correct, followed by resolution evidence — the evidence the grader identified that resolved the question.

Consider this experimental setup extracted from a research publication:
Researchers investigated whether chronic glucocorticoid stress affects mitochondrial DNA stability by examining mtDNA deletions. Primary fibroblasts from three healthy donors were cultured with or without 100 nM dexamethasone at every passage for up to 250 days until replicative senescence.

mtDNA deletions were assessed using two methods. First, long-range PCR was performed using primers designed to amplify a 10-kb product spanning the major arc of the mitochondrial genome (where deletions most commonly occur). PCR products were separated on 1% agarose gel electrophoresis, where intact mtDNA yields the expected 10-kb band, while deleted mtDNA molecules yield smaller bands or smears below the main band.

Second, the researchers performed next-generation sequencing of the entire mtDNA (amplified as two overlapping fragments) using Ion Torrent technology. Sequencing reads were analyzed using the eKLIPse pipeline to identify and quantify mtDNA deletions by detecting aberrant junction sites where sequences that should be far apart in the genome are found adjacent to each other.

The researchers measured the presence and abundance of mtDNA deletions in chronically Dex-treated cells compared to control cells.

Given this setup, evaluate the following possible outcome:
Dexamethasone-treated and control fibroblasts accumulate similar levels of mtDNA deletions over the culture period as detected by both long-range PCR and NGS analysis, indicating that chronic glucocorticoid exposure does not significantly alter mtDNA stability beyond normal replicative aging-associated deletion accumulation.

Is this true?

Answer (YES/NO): NO